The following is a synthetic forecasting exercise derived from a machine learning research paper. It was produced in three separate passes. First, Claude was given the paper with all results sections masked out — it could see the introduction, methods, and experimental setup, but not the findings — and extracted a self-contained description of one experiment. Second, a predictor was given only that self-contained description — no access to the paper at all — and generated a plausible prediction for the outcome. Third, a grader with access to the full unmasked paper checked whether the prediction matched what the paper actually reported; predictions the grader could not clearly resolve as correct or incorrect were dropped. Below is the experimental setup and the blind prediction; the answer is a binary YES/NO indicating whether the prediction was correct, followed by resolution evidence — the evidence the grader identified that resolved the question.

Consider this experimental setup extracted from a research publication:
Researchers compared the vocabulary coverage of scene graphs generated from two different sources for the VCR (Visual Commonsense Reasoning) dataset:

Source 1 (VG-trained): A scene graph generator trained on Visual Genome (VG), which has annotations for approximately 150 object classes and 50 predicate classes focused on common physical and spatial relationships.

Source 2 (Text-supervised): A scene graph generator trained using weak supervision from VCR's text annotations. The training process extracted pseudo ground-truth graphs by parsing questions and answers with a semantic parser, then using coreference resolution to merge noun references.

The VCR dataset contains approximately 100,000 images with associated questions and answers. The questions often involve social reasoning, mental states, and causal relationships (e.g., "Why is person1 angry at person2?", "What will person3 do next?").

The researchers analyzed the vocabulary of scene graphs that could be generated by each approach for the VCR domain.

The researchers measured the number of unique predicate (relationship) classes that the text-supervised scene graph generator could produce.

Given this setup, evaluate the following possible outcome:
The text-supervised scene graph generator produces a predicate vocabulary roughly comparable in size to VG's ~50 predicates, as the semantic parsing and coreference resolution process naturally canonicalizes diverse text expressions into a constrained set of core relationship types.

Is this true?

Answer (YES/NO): NO